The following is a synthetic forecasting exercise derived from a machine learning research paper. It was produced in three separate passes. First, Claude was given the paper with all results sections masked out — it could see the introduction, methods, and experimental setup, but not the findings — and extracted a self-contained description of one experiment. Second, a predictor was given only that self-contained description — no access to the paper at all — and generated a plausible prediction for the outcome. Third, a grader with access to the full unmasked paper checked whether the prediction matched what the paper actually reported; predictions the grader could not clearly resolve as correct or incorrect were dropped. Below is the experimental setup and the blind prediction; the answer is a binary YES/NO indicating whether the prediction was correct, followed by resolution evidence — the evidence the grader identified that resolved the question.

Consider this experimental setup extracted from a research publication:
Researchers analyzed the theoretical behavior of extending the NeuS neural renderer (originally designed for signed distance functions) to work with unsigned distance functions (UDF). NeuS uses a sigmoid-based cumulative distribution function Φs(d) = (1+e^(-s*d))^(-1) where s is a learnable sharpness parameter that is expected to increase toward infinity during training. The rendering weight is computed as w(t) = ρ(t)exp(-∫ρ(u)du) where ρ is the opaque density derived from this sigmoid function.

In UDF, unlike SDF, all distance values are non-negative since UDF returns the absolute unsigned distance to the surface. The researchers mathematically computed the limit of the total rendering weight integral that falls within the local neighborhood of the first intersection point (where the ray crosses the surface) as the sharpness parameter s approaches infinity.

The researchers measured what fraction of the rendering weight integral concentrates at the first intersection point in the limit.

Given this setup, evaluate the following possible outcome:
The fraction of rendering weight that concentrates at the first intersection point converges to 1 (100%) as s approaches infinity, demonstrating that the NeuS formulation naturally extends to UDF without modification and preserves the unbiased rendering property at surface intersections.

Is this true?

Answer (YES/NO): NO